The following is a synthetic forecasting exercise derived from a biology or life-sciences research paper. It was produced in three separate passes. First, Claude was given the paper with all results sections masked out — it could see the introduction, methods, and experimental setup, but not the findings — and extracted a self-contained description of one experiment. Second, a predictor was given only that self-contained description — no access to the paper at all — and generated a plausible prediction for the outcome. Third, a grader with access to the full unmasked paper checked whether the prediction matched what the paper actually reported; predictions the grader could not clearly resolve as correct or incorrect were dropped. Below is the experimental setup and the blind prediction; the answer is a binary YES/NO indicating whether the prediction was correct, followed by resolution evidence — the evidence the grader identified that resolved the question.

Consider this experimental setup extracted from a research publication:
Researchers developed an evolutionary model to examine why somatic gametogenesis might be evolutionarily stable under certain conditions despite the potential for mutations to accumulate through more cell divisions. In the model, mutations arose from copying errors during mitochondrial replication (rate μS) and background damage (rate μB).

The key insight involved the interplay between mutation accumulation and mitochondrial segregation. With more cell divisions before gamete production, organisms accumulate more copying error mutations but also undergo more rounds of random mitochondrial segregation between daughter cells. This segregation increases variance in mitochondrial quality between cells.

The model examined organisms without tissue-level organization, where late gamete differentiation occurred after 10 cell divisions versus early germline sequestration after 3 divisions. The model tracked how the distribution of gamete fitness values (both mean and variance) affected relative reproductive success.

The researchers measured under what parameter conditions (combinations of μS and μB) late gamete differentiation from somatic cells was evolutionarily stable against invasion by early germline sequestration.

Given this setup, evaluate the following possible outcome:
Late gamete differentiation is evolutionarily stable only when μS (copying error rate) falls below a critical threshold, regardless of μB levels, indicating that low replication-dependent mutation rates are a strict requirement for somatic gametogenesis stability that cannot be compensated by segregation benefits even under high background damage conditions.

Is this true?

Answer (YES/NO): NO